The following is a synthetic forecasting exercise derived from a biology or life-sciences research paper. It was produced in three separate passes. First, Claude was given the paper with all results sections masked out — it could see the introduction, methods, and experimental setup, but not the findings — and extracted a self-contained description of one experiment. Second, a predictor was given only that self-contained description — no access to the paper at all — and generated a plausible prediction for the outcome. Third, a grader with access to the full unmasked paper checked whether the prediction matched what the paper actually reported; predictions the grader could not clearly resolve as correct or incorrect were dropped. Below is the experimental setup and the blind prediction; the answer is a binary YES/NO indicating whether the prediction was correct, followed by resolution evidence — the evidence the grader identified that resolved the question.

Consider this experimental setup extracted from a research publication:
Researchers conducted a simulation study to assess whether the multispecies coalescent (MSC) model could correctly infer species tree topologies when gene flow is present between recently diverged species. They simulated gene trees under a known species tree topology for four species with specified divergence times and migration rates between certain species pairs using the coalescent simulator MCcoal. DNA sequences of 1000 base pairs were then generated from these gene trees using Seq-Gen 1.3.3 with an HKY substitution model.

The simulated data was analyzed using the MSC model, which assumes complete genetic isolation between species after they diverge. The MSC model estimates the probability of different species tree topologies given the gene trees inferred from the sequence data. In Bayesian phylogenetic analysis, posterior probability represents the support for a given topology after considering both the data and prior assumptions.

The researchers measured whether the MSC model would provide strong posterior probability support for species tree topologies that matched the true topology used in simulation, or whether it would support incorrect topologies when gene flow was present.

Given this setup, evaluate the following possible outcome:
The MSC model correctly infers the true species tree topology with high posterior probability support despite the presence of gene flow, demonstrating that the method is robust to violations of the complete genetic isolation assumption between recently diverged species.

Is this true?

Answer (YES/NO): NO